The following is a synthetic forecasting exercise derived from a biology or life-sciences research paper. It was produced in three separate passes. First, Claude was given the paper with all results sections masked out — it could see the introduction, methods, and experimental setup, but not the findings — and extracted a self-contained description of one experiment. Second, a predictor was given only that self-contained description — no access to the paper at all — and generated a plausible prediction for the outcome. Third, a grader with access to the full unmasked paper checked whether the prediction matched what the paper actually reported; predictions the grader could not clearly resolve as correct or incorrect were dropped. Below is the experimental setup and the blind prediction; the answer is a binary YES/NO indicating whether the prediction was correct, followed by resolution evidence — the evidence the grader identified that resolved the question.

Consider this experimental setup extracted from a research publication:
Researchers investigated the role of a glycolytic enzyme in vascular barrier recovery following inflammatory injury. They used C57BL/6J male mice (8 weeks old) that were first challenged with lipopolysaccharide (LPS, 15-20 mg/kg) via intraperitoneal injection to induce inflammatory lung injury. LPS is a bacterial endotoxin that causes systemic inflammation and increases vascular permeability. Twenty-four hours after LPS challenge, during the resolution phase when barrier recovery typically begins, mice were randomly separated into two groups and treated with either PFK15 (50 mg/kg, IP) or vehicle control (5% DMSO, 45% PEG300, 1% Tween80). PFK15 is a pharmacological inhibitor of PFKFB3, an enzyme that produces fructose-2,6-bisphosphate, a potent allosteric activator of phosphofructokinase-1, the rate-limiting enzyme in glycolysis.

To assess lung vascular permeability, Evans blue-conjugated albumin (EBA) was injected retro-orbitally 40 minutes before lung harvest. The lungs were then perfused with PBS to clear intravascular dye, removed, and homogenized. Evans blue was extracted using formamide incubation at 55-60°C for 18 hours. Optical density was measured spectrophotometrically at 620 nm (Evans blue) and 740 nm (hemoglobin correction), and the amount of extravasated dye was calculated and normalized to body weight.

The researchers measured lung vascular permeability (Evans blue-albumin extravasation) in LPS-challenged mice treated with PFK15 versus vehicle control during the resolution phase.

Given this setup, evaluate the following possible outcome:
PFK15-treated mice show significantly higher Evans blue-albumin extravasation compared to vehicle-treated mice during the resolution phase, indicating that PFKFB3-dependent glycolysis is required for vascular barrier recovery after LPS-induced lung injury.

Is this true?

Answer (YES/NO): YES